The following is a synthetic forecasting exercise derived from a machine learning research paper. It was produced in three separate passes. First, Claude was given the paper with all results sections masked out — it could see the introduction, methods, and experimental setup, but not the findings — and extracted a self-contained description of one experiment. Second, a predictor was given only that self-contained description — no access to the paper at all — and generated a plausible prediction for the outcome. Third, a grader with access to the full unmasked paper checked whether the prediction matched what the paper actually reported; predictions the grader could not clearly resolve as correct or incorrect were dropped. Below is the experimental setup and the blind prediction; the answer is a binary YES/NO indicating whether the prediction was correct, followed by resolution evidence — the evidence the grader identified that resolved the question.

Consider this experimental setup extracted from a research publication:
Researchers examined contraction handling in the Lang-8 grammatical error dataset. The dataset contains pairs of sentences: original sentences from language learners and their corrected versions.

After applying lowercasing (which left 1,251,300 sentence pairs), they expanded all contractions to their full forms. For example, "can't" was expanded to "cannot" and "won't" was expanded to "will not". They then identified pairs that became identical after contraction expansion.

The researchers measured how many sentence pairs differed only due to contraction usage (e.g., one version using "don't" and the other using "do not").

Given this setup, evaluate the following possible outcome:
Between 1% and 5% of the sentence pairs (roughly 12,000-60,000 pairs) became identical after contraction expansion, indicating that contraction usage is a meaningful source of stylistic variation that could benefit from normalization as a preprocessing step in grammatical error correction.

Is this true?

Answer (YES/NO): NO